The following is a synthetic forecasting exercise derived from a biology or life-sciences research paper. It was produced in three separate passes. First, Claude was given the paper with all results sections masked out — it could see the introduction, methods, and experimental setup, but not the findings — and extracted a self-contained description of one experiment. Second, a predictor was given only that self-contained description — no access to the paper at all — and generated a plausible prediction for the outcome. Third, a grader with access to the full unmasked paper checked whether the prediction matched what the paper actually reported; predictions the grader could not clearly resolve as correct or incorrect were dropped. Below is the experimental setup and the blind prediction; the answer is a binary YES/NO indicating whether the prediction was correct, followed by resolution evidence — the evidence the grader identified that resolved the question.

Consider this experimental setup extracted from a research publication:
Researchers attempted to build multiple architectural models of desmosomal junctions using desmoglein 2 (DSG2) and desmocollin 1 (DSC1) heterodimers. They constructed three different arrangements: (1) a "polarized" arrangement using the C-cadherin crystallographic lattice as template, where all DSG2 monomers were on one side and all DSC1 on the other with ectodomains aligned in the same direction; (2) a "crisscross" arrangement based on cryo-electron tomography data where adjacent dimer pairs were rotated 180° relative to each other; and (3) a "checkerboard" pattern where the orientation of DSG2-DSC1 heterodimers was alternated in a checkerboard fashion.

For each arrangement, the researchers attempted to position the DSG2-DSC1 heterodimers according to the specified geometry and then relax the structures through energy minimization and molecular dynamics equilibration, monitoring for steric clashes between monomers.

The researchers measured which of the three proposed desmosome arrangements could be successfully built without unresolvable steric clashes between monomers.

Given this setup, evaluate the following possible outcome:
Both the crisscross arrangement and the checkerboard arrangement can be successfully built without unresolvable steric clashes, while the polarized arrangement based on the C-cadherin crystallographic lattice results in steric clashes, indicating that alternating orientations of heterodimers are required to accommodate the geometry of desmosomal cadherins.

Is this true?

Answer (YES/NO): NO